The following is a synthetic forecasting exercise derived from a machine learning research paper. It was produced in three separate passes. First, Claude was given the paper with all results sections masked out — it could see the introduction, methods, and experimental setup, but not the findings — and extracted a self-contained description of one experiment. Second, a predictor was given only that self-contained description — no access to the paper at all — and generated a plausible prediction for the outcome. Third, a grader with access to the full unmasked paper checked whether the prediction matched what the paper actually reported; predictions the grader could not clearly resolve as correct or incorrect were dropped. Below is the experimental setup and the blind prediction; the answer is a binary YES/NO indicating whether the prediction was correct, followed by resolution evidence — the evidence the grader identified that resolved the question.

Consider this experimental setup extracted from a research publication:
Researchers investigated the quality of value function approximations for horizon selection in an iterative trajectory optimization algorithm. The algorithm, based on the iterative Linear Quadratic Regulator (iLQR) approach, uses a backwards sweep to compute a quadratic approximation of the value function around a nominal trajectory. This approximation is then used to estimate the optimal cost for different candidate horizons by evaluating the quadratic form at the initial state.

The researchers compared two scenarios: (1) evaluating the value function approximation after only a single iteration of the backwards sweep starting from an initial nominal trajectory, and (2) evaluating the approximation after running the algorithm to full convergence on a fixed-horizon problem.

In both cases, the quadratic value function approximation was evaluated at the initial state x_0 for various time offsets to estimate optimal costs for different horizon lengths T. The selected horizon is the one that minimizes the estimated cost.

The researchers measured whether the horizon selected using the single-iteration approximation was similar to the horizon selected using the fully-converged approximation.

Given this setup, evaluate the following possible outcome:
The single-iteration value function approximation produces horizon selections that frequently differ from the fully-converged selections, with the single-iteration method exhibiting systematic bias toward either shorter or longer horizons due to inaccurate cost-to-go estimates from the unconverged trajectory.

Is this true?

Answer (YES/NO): NO